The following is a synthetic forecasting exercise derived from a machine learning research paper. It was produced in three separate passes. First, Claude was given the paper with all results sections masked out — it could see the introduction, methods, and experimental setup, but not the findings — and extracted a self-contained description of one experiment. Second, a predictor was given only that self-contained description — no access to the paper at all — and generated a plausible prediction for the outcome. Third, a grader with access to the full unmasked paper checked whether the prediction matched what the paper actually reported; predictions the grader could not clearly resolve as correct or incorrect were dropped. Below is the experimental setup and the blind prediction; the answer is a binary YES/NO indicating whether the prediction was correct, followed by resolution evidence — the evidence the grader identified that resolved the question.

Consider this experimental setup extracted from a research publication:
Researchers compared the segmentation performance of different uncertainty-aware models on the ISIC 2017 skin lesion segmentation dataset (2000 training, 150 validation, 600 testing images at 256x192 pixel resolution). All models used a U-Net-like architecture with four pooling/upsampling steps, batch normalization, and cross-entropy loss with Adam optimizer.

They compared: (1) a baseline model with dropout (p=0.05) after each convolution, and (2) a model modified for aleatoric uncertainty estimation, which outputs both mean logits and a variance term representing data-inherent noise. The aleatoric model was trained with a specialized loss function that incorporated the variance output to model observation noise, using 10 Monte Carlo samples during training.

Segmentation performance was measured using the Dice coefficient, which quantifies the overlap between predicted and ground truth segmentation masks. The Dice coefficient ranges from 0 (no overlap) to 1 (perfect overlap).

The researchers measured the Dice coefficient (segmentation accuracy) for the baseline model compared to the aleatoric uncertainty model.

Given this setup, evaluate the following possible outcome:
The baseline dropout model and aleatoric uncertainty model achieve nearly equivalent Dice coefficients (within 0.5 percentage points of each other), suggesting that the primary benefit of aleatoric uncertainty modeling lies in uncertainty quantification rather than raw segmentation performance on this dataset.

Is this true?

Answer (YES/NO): NO